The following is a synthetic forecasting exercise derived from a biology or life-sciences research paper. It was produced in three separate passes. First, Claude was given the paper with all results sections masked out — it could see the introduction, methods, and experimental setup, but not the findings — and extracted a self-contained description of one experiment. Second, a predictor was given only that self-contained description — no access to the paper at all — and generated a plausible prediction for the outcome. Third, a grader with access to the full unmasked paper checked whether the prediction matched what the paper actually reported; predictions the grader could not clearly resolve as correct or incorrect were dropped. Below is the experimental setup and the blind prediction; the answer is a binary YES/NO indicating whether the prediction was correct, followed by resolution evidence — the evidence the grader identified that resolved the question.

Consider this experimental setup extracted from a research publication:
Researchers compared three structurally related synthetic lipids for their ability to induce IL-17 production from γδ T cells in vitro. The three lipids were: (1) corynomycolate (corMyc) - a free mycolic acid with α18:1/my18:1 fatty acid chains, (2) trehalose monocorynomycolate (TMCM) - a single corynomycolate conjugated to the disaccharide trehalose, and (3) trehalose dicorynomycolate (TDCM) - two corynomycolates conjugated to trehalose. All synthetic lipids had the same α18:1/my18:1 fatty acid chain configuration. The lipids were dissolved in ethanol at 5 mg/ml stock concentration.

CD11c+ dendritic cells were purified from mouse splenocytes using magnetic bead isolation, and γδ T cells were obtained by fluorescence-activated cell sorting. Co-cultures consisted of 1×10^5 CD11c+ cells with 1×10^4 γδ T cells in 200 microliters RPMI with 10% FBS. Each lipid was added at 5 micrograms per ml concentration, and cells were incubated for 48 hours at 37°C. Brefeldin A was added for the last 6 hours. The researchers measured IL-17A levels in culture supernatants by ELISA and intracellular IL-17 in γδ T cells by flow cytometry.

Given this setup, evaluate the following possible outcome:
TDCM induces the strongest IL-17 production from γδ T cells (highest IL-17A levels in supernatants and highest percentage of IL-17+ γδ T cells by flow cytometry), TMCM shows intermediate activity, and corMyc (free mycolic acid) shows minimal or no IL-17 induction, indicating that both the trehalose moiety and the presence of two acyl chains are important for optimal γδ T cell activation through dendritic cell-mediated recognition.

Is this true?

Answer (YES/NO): NO